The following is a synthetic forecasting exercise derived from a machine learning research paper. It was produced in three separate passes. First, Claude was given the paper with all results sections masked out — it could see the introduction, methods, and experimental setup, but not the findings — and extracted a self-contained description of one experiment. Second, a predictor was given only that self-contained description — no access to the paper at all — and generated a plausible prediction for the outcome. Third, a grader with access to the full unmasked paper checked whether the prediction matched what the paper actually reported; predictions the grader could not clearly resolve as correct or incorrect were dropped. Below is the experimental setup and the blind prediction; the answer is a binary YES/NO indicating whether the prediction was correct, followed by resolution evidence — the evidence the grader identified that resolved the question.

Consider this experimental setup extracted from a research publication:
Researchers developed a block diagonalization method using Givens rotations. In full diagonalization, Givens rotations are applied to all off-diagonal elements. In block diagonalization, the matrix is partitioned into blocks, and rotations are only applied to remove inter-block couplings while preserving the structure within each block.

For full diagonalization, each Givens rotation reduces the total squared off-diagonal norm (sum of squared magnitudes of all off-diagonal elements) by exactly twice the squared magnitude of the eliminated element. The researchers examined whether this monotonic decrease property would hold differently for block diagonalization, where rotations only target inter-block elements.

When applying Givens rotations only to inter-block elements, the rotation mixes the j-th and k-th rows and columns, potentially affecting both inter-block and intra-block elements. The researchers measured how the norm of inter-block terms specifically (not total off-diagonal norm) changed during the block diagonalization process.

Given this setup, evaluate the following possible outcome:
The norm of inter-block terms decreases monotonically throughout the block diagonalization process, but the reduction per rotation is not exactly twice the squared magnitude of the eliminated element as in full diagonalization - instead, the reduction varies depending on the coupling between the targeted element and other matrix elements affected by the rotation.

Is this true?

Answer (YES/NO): NO